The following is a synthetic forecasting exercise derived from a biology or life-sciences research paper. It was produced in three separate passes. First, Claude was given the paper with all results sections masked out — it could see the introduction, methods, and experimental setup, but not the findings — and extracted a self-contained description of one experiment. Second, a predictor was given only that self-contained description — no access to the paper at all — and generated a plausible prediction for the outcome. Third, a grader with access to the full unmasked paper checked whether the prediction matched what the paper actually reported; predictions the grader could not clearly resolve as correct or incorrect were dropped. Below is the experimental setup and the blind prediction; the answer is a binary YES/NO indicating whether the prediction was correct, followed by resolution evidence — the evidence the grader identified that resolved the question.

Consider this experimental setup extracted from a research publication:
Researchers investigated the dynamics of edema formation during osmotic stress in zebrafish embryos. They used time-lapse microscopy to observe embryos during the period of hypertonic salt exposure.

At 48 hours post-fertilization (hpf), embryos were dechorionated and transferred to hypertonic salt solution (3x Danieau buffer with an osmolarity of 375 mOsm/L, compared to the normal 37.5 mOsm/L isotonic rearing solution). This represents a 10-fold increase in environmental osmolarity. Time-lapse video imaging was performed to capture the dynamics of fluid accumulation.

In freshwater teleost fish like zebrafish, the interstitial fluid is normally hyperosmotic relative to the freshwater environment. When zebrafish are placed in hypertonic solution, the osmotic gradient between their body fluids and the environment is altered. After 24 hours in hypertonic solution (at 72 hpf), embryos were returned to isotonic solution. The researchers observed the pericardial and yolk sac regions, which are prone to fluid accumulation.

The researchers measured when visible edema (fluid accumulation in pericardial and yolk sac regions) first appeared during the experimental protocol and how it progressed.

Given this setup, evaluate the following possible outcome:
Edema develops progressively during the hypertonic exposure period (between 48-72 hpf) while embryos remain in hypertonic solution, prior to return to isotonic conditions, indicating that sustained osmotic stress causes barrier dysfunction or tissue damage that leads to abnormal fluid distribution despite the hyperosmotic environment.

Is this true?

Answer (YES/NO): NO